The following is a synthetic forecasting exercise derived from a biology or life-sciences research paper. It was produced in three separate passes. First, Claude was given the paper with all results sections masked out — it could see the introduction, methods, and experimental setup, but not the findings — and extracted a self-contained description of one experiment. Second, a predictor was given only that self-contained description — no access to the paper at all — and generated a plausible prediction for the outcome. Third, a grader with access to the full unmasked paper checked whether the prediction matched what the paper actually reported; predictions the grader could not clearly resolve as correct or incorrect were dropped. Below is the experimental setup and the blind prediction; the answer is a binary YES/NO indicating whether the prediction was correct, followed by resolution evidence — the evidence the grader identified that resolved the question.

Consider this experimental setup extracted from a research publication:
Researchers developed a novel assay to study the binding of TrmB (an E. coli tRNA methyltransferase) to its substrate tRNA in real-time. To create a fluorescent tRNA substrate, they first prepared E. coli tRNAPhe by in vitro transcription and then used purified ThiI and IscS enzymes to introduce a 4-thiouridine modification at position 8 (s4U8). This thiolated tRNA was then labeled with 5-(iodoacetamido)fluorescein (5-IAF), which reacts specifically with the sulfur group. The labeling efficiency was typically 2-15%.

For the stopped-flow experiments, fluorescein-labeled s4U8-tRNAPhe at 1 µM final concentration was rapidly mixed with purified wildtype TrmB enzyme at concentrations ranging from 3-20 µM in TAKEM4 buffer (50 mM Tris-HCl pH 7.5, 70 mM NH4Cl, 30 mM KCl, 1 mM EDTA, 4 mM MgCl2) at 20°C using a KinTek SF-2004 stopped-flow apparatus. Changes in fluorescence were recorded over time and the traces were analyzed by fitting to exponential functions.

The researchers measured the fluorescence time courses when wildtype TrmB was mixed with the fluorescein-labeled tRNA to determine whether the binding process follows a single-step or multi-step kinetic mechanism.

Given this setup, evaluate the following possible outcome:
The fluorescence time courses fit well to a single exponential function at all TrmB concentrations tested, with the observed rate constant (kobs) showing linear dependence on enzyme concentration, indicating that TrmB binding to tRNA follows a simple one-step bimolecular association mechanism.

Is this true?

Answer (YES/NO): NO